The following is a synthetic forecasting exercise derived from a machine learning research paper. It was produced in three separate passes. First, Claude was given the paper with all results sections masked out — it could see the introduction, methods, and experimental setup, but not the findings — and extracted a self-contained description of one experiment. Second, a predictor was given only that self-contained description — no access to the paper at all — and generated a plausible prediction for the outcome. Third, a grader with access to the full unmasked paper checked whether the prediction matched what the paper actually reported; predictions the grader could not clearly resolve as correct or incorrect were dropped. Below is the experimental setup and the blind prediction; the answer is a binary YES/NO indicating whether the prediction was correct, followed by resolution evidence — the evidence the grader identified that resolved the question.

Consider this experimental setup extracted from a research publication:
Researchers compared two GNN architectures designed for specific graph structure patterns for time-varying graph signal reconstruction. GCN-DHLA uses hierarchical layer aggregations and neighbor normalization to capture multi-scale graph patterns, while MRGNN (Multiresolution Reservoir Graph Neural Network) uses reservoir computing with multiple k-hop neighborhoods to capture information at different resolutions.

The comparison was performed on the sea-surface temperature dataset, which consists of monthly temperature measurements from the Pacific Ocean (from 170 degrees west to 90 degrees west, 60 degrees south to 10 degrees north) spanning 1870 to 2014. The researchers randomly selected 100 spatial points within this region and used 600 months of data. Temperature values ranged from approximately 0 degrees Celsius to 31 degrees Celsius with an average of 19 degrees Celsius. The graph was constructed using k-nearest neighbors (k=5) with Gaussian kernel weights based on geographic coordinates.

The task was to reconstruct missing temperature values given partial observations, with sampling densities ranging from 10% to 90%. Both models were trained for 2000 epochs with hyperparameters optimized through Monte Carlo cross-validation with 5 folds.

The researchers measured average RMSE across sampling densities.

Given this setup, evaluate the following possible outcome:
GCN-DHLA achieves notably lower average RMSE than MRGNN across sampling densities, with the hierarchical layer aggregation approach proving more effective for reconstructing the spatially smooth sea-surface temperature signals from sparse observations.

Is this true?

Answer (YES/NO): YES